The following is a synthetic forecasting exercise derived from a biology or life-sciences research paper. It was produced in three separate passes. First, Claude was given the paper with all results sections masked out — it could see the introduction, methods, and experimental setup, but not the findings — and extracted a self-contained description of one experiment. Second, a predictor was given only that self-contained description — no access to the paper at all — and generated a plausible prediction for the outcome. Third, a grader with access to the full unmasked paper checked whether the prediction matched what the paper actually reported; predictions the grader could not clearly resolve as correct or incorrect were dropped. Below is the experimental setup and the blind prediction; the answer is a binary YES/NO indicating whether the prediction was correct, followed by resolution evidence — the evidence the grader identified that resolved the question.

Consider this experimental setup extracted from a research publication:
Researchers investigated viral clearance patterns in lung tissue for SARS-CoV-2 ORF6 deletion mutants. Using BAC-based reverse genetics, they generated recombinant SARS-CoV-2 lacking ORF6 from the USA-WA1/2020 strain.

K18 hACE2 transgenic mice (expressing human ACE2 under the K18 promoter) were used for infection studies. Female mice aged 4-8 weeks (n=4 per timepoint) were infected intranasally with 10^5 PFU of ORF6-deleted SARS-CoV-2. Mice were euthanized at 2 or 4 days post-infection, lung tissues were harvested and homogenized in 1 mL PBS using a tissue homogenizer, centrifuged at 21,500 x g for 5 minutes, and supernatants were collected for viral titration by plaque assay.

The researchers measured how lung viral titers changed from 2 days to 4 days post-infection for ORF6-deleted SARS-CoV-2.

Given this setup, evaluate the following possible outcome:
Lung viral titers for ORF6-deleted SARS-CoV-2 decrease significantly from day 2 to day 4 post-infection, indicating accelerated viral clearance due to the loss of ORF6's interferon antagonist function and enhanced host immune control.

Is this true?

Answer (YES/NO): NO